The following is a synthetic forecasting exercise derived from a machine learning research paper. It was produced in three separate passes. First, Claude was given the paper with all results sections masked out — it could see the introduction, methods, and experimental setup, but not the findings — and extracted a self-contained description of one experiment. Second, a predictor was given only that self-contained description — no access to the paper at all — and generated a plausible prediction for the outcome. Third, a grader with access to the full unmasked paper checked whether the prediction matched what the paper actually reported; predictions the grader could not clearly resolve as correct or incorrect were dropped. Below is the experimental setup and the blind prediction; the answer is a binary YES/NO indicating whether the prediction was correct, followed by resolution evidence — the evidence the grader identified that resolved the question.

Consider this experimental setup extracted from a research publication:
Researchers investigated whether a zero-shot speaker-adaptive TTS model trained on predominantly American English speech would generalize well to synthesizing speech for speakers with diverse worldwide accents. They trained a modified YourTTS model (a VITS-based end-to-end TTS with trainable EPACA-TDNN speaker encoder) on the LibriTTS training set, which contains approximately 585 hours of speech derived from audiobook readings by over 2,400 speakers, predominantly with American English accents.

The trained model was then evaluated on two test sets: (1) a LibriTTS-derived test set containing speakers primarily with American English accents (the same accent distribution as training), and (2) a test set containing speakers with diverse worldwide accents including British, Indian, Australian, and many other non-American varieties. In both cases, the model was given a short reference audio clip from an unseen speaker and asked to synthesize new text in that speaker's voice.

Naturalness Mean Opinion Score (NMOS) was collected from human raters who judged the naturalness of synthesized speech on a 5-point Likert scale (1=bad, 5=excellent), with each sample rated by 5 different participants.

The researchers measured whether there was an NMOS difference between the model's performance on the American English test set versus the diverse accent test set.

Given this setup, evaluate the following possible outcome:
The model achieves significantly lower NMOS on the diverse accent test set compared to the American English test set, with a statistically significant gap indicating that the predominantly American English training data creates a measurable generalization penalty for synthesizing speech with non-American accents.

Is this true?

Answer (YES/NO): NO